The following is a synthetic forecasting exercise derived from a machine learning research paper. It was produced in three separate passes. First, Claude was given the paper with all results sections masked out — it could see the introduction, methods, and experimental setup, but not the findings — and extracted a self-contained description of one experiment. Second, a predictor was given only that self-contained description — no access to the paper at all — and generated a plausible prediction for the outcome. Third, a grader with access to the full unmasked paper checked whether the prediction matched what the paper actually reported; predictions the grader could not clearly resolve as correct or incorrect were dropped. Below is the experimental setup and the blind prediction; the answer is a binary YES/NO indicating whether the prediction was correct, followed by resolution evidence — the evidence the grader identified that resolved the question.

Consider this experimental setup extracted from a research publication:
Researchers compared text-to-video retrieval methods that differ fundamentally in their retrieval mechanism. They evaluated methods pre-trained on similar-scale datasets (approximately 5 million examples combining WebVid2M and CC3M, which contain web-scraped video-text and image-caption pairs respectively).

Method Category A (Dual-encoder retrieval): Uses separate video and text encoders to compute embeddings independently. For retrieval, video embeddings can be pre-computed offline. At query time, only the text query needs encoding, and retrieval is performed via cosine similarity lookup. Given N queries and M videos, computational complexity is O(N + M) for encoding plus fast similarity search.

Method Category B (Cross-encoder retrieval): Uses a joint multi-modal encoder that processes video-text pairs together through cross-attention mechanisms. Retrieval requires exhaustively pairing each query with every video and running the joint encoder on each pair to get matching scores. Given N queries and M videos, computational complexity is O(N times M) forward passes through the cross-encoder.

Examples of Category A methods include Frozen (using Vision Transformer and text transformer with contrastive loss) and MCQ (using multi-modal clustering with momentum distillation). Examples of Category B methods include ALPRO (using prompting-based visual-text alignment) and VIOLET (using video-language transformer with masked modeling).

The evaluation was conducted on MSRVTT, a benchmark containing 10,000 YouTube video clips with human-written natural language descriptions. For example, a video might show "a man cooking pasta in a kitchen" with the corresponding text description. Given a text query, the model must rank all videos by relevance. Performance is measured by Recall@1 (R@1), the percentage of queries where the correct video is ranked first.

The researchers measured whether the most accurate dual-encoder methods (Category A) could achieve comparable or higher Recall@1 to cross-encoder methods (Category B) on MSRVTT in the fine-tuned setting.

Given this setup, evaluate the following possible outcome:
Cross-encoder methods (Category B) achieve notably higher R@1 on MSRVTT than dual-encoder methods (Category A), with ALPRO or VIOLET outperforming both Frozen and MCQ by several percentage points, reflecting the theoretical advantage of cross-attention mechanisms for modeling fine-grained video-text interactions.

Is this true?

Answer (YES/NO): NO